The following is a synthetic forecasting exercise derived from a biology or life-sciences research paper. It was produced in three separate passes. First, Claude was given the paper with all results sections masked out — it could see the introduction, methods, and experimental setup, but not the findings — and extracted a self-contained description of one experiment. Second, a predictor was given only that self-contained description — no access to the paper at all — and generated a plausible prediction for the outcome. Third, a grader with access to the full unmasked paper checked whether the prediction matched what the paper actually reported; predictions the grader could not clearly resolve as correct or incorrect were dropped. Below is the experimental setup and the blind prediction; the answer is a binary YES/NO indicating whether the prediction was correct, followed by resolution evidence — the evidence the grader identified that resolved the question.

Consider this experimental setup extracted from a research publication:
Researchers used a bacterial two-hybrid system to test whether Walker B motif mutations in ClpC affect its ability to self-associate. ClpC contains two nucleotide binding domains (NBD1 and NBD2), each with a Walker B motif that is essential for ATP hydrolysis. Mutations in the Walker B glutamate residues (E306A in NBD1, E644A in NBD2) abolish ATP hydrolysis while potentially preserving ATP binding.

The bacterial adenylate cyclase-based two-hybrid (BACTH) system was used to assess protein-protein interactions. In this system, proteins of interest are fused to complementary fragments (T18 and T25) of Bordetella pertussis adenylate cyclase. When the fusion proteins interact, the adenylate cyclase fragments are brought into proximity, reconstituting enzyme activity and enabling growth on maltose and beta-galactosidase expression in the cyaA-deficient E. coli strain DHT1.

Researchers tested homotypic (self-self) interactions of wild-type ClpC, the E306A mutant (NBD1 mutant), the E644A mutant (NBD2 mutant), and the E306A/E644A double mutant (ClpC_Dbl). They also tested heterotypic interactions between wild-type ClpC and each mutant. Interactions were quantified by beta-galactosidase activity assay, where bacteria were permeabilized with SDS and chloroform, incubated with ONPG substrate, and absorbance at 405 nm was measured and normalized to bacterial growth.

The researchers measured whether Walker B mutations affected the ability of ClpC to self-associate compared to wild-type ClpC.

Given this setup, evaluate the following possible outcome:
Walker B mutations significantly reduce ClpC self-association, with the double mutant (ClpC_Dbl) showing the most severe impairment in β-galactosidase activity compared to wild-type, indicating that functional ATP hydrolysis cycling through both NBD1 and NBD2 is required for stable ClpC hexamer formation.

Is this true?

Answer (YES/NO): NO